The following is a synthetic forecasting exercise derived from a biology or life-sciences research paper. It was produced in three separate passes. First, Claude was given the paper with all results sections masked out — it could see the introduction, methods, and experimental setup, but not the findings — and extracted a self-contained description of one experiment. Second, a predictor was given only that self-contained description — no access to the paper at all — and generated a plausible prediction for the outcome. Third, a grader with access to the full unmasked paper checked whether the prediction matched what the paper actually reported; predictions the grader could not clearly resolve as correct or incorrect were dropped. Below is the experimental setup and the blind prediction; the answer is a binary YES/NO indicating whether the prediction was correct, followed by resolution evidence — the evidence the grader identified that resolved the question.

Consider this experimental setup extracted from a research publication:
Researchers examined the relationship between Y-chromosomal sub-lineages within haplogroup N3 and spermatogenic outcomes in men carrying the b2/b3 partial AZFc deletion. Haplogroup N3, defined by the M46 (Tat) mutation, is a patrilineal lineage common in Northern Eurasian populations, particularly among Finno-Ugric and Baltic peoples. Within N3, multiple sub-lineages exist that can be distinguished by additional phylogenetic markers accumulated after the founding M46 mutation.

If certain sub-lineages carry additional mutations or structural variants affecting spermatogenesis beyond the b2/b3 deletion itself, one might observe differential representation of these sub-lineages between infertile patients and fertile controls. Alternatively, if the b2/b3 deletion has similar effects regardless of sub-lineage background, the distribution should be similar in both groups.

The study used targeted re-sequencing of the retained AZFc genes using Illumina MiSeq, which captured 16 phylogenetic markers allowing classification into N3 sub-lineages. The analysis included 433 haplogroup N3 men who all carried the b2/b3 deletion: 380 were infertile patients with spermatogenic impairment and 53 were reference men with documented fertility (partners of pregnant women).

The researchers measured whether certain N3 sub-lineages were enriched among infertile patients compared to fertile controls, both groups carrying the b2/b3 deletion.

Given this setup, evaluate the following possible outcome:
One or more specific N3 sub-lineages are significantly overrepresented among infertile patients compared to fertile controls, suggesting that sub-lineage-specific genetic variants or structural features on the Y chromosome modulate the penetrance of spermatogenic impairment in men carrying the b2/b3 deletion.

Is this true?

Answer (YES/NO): NO